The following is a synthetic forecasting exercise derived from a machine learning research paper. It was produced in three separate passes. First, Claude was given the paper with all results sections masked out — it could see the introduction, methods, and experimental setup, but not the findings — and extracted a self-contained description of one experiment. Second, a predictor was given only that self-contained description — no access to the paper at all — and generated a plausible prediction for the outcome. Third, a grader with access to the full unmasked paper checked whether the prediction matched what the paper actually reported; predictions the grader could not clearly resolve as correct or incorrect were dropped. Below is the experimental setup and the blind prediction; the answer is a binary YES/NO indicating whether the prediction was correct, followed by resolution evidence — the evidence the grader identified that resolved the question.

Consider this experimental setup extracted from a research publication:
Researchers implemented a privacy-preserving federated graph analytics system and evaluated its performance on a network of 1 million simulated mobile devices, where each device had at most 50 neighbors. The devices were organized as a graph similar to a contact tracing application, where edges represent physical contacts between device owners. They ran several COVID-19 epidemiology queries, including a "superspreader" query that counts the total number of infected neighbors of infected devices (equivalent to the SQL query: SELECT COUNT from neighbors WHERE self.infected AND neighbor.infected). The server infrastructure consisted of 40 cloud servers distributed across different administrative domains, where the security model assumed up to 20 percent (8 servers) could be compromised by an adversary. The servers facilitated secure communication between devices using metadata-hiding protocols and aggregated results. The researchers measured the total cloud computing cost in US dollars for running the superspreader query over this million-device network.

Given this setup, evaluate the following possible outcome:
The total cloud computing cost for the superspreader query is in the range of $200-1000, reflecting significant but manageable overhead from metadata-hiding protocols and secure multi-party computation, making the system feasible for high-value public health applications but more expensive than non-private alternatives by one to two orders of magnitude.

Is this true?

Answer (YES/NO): NO